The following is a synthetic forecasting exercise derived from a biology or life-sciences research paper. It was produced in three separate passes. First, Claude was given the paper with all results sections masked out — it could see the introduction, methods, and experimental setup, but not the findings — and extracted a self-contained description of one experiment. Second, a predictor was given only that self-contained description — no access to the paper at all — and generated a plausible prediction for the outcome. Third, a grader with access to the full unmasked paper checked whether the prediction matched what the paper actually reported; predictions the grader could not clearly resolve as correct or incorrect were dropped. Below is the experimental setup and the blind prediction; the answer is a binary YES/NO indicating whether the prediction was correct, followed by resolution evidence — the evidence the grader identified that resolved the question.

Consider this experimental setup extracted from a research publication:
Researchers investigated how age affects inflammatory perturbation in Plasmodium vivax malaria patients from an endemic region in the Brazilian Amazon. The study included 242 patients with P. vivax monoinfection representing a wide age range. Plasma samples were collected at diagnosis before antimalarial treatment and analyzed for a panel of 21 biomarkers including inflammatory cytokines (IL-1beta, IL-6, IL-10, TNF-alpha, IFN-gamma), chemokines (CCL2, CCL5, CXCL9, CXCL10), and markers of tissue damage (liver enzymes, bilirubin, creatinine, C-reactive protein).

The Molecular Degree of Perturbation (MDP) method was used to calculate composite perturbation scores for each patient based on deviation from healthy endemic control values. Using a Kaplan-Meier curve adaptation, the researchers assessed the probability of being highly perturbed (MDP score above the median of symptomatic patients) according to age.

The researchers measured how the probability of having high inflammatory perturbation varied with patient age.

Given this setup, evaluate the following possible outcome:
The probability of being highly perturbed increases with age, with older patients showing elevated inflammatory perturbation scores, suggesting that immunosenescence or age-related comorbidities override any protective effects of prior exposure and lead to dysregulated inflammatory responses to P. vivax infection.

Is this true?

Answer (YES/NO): NO